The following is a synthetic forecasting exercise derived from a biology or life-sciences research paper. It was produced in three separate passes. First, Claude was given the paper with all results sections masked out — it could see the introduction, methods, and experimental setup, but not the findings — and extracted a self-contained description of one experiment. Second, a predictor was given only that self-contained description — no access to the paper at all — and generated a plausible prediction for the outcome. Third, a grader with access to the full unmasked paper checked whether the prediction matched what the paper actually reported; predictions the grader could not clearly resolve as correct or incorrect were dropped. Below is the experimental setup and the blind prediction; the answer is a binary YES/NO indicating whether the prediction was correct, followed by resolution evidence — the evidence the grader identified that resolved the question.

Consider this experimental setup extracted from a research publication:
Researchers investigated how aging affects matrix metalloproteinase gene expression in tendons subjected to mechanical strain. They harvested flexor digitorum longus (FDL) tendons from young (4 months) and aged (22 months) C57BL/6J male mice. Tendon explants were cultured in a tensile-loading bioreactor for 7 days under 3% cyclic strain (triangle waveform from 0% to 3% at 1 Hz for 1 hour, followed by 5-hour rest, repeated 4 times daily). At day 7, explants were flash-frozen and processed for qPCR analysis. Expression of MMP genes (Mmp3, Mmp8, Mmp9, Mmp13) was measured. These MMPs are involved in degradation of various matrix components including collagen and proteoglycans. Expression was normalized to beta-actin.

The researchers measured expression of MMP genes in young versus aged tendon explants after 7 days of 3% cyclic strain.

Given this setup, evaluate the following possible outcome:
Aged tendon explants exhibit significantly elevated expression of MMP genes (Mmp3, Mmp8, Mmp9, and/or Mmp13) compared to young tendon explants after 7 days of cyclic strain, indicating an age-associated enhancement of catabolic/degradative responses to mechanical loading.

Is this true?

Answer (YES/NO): YES